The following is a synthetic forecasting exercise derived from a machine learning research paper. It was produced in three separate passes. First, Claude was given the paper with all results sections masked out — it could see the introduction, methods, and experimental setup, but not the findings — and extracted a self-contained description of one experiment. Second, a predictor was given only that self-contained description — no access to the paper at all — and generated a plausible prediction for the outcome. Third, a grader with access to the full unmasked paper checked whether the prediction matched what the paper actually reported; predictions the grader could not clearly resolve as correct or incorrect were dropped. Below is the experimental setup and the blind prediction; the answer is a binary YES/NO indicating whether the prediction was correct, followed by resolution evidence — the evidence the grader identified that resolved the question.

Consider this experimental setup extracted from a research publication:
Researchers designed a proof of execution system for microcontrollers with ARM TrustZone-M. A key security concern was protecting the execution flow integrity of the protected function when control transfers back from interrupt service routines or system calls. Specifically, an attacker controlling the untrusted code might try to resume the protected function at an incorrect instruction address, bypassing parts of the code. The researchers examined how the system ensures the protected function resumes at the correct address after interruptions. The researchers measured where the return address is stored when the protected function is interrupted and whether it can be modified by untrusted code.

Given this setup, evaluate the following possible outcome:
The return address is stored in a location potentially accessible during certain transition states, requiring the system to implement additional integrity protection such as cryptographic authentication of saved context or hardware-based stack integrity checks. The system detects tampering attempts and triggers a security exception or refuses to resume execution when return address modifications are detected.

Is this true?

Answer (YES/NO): NO